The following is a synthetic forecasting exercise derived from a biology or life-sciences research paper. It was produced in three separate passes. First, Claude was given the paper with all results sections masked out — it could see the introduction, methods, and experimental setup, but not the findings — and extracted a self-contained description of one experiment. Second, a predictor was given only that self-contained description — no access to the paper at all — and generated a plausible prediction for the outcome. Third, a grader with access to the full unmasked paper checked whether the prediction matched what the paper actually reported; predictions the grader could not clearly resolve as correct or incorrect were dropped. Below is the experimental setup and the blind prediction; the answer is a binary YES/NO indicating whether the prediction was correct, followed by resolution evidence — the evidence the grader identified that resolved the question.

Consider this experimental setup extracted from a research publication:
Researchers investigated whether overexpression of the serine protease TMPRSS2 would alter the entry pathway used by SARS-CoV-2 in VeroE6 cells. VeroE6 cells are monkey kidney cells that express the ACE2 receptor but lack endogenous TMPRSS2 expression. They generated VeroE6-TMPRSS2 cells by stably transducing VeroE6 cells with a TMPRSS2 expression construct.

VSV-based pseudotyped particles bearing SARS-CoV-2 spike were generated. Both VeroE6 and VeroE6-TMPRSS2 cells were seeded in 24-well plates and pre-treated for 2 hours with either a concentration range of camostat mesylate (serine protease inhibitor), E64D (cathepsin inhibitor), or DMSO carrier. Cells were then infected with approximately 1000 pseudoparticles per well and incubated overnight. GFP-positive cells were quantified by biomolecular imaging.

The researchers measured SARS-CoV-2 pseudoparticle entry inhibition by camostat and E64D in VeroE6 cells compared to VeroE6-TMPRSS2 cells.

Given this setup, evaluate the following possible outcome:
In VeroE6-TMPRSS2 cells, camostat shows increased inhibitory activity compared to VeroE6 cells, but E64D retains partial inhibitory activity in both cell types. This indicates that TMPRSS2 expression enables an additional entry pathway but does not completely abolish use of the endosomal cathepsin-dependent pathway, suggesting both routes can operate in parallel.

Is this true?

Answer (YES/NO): NO